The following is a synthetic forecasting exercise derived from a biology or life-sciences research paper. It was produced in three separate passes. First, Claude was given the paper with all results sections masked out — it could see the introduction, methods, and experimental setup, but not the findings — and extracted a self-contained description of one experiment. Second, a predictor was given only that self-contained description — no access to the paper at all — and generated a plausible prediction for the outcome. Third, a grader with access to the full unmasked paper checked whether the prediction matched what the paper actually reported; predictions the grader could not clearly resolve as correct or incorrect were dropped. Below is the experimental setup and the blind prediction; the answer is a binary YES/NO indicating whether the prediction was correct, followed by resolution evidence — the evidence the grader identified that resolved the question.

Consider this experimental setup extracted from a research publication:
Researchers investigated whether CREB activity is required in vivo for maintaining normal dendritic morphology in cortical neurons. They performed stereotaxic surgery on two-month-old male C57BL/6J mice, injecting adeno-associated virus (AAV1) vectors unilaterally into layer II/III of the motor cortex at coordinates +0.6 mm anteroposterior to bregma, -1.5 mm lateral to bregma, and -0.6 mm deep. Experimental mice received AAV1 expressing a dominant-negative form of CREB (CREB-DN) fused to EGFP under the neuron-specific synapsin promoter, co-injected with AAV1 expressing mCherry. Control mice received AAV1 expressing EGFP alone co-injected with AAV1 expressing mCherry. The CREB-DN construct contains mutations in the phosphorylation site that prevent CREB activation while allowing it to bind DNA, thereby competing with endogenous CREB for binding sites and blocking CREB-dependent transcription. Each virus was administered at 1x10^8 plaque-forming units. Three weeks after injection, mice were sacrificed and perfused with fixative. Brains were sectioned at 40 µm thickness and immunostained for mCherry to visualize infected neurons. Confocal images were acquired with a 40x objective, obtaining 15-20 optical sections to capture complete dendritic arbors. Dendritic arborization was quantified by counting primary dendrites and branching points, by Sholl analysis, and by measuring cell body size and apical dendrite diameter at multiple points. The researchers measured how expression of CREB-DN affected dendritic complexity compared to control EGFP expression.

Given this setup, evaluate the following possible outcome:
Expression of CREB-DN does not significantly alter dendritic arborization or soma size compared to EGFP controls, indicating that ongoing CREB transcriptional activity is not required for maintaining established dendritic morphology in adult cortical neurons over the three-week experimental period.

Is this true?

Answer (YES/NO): NO